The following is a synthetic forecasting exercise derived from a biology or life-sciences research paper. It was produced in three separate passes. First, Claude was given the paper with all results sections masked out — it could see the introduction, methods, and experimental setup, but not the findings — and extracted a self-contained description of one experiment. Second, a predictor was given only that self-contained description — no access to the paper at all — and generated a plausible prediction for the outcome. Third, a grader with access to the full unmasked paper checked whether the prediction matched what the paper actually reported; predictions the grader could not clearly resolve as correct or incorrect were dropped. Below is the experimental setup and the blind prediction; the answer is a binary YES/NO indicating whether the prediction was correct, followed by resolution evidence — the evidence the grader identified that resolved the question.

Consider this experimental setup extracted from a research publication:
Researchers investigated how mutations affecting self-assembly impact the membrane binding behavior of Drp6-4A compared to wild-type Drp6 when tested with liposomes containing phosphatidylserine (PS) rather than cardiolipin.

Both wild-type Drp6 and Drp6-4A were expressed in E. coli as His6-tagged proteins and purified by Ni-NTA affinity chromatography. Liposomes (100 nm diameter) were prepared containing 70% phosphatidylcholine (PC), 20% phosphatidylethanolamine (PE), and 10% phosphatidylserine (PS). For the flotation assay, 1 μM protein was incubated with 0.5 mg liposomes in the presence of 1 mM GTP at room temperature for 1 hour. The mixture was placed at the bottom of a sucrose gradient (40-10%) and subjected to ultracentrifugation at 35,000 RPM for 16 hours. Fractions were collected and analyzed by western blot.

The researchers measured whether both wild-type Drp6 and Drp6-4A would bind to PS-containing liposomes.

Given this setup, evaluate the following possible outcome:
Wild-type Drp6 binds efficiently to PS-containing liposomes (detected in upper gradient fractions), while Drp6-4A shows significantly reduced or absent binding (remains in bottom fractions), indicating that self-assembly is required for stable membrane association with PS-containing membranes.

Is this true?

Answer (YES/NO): NO